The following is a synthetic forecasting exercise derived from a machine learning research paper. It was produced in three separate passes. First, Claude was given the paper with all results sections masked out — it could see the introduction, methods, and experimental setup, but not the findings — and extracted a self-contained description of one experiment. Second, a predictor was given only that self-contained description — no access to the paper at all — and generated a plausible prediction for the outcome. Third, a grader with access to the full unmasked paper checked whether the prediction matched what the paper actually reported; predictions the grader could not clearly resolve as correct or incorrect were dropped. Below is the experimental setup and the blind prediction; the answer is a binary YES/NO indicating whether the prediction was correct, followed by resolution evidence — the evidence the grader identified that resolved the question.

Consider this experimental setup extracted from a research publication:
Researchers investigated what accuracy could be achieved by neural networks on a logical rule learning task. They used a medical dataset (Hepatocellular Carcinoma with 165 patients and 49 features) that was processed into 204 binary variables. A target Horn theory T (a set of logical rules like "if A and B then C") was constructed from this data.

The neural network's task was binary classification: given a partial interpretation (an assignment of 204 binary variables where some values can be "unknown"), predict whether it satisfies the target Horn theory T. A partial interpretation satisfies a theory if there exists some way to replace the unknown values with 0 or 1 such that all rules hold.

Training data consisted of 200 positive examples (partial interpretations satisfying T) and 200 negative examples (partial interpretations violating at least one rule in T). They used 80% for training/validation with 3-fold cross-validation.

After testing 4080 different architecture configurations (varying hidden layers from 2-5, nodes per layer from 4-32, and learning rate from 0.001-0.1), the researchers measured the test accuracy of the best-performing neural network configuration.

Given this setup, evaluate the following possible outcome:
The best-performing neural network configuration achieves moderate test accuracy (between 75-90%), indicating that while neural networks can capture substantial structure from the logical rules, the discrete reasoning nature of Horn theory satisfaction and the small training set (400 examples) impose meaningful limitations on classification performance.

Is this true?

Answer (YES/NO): NO